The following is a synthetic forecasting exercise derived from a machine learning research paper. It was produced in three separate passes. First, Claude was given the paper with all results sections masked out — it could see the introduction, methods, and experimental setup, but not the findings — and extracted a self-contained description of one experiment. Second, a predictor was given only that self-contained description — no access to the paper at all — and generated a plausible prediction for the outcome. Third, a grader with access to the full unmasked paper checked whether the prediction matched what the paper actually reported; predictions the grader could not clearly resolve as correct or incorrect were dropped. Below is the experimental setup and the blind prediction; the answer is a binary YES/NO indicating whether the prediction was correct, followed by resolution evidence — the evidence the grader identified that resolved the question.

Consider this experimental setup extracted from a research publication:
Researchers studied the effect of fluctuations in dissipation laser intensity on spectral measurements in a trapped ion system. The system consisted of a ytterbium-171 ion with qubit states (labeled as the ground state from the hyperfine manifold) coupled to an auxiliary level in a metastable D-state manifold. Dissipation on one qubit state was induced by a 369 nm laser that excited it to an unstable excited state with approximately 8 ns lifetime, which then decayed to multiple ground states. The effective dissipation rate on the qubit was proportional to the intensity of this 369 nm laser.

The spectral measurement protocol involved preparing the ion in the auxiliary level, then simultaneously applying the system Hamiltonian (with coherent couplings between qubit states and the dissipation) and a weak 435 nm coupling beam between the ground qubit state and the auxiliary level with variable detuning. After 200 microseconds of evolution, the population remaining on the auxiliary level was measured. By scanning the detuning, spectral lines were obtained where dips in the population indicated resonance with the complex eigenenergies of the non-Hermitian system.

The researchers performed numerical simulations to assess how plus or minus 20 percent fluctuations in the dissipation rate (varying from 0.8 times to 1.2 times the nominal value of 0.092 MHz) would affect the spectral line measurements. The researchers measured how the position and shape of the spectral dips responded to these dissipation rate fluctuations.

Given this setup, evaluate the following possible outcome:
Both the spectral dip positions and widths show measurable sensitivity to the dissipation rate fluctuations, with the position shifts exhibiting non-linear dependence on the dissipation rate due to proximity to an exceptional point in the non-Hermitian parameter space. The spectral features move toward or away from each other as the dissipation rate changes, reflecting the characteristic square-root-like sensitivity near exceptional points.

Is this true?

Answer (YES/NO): NO